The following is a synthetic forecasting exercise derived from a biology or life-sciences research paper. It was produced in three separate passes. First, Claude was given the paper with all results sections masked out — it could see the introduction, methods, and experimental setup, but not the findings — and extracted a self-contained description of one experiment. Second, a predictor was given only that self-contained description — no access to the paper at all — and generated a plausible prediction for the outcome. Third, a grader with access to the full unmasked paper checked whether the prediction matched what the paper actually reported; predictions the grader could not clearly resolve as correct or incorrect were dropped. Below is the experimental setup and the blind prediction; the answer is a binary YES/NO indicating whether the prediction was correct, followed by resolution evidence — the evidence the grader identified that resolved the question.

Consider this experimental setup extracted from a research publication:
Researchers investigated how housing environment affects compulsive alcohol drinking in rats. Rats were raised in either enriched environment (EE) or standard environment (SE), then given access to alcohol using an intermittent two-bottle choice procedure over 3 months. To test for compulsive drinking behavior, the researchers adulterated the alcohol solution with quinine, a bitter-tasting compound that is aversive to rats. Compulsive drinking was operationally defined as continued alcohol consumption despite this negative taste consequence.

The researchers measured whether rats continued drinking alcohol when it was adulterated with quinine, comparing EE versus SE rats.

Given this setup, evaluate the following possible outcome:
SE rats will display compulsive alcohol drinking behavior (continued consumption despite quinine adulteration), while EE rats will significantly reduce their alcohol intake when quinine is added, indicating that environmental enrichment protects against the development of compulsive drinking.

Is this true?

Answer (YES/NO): NO